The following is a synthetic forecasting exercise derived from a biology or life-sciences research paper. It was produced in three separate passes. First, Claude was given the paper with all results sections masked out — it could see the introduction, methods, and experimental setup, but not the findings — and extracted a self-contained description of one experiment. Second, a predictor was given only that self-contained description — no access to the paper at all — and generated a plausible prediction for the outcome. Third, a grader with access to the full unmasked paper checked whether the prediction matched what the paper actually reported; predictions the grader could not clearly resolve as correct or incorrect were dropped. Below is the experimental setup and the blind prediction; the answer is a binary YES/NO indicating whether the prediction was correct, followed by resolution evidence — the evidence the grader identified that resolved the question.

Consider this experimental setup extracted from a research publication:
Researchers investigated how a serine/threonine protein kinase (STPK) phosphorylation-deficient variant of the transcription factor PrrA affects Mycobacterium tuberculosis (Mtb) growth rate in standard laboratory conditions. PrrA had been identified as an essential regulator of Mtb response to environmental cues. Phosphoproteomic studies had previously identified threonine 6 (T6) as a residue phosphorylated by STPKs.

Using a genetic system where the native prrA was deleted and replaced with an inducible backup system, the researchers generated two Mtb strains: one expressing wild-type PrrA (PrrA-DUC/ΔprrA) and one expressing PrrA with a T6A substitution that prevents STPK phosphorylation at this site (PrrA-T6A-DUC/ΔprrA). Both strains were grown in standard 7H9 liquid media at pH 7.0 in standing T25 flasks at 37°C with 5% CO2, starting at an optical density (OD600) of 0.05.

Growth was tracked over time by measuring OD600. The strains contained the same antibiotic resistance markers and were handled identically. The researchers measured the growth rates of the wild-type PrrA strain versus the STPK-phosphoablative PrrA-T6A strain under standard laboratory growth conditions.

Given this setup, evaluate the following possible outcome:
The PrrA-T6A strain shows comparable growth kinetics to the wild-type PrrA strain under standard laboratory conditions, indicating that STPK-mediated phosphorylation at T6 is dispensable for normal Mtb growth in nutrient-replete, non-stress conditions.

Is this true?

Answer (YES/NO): NO